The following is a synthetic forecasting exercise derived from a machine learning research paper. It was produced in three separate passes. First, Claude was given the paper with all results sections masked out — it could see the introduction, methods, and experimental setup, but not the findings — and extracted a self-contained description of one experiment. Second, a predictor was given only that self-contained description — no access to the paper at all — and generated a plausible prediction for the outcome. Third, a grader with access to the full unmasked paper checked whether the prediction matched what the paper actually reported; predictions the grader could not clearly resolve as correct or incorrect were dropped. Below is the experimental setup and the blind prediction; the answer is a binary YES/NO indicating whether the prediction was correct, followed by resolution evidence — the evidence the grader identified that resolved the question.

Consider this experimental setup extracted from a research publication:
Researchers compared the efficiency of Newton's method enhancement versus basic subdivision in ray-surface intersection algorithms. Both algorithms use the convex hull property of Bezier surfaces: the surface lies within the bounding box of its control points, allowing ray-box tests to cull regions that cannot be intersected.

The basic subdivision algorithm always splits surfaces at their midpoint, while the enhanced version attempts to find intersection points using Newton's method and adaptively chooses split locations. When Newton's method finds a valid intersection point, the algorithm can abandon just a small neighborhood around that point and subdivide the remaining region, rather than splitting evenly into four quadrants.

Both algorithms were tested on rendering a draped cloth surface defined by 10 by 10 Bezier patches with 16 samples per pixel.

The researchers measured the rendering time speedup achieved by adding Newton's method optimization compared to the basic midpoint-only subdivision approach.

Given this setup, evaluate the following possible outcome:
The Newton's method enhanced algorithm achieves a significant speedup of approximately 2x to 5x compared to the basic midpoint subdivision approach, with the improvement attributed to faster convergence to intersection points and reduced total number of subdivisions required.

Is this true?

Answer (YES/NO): NO